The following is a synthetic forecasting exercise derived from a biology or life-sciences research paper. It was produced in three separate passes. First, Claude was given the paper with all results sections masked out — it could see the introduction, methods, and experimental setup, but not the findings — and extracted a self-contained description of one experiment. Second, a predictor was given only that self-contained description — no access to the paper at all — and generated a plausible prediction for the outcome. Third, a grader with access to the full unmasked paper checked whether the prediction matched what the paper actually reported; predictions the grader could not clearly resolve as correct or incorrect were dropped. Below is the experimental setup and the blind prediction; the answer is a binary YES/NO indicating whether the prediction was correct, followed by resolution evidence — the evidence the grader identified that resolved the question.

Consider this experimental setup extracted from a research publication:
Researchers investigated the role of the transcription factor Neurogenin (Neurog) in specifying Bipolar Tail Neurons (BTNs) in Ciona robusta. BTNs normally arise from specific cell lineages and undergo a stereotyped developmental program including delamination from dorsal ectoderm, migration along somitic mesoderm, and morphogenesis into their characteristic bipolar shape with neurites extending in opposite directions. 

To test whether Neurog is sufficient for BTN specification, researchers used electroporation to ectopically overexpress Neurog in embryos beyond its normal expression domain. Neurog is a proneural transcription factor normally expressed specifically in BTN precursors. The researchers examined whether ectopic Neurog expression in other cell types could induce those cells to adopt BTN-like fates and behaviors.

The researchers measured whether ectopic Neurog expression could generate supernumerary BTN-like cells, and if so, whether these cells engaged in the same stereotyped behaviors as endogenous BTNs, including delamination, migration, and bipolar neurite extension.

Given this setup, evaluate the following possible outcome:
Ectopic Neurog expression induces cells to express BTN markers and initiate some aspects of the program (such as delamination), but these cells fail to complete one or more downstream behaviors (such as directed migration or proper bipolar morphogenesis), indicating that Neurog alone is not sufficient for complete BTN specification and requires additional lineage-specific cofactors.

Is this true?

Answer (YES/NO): NO